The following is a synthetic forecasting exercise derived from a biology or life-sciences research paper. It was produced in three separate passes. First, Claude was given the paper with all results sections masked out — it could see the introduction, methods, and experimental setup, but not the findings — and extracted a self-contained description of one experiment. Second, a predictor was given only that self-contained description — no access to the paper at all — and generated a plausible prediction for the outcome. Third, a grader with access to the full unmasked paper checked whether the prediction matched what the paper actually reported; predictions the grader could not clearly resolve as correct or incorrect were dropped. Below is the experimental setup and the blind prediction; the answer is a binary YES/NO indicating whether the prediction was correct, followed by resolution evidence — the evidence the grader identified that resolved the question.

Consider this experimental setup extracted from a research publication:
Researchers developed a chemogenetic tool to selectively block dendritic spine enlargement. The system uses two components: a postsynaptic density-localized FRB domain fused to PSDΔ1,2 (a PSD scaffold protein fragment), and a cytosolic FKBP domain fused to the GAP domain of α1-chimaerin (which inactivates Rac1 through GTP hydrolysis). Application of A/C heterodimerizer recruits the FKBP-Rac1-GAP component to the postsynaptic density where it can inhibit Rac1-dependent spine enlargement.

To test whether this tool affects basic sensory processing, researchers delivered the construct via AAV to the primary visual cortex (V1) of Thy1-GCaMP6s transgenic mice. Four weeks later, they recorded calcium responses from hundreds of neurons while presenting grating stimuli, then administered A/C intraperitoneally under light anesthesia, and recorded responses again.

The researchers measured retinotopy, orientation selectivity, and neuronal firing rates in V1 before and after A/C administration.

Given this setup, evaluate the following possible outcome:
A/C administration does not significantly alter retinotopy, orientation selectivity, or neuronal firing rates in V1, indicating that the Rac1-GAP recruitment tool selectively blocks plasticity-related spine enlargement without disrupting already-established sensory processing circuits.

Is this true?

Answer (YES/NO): YES